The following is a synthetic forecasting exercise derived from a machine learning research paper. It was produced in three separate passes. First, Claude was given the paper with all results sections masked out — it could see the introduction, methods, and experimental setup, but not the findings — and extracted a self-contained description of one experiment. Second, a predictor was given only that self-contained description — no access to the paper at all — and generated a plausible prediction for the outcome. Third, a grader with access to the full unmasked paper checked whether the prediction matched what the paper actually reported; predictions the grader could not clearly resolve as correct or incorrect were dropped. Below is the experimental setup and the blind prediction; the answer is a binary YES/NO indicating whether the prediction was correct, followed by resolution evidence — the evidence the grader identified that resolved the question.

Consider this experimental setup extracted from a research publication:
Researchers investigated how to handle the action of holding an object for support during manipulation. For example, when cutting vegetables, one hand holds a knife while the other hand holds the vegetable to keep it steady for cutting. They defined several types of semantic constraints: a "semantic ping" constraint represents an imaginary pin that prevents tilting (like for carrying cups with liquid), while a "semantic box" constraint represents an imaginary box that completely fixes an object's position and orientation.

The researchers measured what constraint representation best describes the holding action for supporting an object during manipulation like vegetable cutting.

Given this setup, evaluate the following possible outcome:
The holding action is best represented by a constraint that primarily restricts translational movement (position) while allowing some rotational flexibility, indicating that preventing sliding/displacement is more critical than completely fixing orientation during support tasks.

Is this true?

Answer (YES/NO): NO